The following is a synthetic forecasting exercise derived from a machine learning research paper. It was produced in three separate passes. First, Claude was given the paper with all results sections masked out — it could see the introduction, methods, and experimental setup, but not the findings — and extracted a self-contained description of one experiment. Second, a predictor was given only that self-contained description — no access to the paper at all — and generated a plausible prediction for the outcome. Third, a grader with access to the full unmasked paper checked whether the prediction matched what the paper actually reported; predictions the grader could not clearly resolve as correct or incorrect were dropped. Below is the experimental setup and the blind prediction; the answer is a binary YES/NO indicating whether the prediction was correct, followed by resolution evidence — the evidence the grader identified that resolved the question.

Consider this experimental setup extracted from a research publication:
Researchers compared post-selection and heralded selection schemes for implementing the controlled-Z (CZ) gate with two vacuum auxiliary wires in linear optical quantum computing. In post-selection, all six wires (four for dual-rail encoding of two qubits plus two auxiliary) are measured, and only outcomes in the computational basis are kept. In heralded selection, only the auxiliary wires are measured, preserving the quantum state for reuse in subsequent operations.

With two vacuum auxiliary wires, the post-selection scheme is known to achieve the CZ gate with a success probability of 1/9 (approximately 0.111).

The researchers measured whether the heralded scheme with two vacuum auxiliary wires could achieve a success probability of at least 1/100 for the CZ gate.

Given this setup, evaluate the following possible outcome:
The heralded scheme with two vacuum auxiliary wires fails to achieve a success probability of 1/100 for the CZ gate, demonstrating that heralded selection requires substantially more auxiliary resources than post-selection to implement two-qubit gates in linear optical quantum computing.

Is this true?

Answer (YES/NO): YES